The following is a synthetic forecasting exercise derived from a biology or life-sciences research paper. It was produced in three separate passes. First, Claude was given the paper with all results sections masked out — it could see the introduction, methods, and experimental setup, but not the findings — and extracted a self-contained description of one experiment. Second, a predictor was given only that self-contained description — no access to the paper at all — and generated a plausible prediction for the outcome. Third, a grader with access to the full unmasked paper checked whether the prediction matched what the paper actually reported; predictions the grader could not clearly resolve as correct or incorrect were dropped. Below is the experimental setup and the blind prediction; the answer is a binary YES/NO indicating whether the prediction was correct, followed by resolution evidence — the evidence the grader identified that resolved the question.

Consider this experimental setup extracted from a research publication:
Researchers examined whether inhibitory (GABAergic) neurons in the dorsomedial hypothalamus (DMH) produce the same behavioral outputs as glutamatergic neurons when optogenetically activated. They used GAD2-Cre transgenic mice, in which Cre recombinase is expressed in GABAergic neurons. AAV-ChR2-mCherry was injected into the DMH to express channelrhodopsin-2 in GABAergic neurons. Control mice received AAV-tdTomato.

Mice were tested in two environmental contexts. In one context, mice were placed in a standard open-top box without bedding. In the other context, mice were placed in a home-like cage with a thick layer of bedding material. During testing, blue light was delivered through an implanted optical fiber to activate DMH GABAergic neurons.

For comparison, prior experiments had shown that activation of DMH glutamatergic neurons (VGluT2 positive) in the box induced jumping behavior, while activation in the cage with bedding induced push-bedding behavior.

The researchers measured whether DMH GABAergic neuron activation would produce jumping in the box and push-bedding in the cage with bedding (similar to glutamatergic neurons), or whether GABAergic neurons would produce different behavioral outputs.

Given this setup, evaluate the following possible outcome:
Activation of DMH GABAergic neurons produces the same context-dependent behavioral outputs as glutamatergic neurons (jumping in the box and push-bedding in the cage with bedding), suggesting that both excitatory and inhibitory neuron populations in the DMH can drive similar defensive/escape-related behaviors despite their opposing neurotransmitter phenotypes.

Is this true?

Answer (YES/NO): NO